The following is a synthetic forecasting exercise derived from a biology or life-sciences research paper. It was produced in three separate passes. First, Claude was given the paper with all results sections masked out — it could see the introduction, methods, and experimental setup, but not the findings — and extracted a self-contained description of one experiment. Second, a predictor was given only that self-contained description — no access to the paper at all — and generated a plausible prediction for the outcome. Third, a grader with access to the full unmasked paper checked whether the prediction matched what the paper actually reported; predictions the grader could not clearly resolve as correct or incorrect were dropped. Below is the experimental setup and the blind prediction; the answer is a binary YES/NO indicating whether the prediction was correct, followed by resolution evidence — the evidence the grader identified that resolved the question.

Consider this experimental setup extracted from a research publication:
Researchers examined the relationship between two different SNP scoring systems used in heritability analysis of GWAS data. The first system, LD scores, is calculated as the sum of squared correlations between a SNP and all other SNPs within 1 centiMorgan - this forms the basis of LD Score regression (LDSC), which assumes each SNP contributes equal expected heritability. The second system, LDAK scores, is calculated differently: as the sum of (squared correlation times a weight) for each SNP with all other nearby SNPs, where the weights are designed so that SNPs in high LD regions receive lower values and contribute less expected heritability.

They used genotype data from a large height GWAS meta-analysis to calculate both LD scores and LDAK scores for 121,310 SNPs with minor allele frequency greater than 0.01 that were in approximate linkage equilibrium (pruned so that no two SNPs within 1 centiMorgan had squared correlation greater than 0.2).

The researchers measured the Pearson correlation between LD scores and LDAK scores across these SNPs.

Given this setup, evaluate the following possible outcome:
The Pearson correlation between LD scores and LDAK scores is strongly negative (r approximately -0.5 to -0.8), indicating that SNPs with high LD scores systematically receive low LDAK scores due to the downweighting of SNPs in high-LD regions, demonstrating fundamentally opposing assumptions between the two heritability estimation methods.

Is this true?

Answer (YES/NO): NO